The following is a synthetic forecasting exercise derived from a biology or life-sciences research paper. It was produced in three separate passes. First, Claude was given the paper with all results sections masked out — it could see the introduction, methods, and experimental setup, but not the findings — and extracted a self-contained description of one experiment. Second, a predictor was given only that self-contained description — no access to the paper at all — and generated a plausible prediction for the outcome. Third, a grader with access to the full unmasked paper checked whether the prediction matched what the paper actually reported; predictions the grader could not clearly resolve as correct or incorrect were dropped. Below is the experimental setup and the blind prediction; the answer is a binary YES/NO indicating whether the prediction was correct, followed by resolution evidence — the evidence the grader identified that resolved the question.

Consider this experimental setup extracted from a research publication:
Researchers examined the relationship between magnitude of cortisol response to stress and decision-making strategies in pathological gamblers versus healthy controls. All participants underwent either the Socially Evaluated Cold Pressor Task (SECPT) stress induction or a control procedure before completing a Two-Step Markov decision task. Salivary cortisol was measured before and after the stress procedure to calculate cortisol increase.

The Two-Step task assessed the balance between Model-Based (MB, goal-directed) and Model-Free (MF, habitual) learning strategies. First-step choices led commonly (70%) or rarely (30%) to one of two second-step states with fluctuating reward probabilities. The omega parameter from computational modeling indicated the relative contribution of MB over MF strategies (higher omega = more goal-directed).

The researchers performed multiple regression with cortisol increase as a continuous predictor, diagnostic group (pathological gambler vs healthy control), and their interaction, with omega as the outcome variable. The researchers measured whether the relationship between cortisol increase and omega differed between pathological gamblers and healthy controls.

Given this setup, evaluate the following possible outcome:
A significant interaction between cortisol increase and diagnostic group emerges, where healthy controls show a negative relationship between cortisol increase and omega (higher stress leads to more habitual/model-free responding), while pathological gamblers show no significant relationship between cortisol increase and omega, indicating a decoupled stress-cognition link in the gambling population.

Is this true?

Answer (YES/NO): YES